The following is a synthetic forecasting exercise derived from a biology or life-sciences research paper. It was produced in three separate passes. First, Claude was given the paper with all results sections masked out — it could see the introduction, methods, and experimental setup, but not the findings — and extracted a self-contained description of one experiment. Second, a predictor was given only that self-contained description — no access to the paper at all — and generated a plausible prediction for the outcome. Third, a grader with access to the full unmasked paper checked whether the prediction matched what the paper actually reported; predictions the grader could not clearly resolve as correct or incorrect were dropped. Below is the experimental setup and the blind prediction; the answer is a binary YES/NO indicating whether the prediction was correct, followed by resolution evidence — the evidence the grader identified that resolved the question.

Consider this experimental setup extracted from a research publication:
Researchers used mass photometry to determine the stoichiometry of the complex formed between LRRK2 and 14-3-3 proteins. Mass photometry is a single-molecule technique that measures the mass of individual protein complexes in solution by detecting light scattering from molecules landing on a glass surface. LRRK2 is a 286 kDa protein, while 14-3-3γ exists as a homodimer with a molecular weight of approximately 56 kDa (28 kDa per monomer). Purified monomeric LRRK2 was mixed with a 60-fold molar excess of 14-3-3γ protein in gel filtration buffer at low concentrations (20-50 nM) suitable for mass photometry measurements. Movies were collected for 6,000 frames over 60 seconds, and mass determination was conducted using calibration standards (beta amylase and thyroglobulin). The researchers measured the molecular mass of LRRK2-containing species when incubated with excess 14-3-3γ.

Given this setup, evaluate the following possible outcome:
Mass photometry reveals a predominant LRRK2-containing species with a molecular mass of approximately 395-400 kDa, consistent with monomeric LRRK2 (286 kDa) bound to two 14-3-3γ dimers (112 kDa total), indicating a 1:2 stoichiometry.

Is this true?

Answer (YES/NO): NO